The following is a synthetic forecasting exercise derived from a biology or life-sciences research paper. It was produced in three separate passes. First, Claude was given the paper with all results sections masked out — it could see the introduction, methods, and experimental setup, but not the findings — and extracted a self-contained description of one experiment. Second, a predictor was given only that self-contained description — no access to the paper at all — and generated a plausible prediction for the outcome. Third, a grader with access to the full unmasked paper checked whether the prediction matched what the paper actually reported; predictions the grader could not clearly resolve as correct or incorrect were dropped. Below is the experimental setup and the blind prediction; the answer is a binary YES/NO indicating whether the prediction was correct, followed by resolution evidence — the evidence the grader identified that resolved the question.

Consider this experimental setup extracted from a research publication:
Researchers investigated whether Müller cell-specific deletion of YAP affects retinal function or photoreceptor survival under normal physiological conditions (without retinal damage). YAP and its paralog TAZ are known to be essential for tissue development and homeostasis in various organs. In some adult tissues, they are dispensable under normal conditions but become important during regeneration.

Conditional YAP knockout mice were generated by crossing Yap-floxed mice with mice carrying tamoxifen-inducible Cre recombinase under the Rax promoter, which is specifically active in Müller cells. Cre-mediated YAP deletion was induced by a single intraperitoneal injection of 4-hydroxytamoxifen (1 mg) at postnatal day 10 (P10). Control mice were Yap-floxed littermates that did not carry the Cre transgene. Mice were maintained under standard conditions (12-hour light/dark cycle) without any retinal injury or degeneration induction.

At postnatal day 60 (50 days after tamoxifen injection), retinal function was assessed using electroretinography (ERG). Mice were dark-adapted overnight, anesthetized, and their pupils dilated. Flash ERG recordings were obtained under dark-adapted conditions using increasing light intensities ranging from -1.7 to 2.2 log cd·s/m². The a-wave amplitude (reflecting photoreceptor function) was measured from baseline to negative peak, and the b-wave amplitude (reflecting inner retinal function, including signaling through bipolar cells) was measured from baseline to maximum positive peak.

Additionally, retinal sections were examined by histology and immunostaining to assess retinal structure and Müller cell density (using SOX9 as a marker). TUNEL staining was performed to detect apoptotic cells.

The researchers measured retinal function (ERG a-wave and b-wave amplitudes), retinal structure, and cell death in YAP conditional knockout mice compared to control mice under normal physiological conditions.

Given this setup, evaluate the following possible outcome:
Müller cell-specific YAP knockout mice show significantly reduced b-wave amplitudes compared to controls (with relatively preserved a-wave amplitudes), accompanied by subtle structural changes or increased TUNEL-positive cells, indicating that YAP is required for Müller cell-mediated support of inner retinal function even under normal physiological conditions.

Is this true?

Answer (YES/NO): NO